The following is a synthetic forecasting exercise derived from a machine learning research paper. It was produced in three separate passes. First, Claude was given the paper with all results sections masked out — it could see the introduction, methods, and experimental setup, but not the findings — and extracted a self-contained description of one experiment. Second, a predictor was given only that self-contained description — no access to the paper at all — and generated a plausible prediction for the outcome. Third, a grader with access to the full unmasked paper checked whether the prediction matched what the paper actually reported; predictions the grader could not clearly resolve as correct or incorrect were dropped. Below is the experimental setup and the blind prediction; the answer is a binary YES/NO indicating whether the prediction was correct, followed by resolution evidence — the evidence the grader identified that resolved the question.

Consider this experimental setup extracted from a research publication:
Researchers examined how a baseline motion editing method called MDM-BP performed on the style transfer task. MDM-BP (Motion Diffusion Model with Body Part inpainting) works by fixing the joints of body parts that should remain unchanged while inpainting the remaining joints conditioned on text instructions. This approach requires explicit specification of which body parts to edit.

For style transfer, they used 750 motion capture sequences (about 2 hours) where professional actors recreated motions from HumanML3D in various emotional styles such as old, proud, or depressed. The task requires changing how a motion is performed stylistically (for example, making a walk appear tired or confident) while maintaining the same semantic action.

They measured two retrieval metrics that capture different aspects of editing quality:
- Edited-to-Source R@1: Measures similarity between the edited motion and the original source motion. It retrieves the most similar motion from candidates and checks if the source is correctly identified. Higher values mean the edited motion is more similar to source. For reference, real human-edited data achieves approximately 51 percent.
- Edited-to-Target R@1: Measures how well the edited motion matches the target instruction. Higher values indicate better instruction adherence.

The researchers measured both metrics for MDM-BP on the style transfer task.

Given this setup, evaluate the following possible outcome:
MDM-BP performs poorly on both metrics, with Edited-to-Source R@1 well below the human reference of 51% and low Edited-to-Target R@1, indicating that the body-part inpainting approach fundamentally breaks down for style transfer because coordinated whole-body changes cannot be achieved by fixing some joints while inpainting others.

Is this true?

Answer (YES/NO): NO